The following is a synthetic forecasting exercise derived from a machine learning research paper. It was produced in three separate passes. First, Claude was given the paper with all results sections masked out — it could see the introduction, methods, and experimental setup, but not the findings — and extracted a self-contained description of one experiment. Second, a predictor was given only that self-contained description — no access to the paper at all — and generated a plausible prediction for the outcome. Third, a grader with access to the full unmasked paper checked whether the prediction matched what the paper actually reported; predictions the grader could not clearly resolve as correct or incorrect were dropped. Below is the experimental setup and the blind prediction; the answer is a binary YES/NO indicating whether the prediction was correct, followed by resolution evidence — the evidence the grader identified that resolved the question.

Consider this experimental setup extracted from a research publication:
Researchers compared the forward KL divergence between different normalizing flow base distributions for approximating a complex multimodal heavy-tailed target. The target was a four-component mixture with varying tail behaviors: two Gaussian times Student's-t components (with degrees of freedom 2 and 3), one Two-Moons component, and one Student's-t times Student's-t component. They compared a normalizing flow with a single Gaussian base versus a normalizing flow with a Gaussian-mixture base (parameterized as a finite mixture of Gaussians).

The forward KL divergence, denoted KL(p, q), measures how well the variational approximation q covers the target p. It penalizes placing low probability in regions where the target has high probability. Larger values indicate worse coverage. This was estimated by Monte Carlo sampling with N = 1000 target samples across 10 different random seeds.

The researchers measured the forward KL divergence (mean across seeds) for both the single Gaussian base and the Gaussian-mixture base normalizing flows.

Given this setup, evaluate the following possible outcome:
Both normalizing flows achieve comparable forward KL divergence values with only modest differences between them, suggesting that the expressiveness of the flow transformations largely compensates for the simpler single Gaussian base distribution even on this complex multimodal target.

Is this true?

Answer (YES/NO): NO